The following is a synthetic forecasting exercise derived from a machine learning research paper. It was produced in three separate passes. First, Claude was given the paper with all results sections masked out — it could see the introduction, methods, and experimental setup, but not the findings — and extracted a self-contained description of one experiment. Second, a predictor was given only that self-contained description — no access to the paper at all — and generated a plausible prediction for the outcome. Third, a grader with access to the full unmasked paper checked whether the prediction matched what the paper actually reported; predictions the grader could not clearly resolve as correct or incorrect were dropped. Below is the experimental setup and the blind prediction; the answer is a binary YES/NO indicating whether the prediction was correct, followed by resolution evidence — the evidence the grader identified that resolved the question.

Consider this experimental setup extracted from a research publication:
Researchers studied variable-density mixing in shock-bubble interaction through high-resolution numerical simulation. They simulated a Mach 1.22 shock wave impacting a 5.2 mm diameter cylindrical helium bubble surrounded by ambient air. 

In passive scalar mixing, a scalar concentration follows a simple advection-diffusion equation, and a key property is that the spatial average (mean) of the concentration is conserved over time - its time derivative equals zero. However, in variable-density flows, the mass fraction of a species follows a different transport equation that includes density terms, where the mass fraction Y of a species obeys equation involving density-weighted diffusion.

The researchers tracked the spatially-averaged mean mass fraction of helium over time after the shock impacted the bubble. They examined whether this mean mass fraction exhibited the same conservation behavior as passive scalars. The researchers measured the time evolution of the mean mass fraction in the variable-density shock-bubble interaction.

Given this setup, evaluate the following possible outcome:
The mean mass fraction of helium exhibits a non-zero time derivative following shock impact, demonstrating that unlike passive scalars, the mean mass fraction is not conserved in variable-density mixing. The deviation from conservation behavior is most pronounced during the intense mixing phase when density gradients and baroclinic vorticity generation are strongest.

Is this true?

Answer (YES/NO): YES